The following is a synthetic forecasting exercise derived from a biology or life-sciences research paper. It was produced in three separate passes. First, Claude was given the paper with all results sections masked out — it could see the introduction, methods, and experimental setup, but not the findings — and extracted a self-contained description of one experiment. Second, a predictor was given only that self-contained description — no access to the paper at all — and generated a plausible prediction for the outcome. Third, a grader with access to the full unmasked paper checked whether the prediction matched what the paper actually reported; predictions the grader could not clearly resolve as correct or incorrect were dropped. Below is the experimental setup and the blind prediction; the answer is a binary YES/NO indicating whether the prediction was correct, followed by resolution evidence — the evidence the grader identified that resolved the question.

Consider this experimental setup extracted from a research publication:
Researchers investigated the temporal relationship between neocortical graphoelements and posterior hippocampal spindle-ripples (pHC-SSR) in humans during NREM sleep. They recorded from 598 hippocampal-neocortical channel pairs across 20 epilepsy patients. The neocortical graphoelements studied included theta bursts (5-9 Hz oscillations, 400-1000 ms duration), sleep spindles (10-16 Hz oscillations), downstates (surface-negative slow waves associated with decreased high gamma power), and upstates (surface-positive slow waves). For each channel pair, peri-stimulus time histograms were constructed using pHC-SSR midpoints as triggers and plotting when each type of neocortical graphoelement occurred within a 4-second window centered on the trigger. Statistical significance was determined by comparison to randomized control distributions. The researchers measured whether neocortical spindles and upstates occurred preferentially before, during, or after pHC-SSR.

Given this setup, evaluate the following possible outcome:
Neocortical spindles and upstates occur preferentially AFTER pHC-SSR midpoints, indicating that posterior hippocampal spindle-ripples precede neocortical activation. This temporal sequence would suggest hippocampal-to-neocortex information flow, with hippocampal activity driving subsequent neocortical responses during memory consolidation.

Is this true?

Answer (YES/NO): NO